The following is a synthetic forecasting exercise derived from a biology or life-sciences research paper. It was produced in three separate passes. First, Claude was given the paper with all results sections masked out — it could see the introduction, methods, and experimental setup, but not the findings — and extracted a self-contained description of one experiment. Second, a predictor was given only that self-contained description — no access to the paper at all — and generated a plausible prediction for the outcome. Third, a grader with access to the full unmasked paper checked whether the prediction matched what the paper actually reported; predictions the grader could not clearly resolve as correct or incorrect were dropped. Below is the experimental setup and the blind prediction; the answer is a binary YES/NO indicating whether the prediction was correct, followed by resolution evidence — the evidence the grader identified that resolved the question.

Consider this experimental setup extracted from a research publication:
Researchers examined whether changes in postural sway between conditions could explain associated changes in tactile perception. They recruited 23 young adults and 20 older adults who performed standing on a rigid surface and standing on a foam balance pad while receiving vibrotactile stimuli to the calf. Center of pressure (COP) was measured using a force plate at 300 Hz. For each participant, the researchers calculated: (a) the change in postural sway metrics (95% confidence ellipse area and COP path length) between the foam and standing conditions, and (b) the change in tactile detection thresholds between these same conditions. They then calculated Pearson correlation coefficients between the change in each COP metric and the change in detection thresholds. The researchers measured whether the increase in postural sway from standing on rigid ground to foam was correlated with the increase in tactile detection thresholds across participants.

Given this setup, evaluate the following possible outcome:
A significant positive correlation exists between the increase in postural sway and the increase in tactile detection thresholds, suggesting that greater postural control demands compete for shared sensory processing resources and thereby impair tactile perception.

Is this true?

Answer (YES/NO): NO